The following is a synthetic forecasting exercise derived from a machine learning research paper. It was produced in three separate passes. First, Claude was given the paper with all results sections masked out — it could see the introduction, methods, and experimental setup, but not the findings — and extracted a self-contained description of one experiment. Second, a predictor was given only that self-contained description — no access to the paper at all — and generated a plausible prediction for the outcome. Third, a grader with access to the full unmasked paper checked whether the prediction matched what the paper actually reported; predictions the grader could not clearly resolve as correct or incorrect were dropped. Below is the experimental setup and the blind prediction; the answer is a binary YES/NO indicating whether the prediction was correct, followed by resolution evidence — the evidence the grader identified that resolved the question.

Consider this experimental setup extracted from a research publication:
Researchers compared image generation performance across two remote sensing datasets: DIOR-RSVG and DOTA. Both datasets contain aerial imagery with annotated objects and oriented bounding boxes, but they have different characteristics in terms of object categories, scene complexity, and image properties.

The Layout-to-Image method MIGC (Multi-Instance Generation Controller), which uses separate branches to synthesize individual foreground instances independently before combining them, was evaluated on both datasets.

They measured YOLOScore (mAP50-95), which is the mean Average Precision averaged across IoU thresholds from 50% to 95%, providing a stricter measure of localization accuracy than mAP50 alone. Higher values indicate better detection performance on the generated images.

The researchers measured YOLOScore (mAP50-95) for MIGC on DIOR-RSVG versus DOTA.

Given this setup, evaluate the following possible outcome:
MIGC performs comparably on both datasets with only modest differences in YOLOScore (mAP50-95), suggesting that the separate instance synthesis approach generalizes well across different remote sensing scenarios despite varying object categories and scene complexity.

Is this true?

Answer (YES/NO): NO